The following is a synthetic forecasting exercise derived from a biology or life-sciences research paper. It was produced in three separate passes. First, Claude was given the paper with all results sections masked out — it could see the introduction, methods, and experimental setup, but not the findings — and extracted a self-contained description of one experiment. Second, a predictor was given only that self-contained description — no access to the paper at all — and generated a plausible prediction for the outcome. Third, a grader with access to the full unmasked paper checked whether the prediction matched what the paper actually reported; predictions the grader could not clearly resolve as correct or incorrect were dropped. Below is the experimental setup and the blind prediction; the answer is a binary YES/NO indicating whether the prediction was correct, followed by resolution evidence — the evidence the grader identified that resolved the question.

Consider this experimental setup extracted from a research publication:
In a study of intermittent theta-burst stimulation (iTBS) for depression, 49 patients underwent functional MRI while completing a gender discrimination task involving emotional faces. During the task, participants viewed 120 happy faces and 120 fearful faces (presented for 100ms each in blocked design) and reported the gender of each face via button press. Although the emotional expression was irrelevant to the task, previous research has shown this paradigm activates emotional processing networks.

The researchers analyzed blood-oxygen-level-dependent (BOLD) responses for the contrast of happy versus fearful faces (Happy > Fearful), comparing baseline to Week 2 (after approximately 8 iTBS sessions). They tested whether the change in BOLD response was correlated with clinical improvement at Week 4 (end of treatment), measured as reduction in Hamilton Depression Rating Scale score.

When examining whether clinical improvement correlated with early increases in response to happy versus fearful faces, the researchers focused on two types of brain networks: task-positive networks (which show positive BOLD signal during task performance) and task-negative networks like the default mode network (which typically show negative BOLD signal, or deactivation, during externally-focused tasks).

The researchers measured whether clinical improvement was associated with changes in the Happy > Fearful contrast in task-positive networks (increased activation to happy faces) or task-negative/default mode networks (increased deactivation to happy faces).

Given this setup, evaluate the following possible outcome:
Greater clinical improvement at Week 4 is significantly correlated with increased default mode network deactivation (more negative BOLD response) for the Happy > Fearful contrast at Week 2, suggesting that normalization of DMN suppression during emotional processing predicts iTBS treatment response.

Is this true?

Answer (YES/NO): YES